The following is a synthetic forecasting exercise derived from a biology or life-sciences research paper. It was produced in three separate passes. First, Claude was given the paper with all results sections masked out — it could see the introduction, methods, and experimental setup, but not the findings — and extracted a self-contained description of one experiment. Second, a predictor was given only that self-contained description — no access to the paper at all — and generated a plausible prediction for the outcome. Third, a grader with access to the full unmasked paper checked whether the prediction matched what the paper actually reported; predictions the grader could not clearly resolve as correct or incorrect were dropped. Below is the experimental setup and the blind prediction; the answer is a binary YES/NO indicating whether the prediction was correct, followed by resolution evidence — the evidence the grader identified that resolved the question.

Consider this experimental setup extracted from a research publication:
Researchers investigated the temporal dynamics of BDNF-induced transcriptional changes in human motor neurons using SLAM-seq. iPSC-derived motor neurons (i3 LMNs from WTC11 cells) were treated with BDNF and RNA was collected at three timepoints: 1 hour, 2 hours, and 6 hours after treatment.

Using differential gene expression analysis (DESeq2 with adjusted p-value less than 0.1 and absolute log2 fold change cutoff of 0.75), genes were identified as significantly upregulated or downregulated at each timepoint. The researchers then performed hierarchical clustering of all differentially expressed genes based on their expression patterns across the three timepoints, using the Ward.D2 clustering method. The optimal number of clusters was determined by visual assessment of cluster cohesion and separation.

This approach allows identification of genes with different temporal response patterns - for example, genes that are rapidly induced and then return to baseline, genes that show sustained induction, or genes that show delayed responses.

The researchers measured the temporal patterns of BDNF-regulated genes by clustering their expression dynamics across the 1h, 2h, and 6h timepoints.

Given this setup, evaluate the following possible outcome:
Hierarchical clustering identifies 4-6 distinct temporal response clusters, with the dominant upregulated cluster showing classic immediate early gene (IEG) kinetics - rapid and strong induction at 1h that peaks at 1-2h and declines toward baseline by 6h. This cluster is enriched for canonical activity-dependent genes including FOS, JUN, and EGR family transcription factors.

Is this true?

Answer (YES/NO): NO